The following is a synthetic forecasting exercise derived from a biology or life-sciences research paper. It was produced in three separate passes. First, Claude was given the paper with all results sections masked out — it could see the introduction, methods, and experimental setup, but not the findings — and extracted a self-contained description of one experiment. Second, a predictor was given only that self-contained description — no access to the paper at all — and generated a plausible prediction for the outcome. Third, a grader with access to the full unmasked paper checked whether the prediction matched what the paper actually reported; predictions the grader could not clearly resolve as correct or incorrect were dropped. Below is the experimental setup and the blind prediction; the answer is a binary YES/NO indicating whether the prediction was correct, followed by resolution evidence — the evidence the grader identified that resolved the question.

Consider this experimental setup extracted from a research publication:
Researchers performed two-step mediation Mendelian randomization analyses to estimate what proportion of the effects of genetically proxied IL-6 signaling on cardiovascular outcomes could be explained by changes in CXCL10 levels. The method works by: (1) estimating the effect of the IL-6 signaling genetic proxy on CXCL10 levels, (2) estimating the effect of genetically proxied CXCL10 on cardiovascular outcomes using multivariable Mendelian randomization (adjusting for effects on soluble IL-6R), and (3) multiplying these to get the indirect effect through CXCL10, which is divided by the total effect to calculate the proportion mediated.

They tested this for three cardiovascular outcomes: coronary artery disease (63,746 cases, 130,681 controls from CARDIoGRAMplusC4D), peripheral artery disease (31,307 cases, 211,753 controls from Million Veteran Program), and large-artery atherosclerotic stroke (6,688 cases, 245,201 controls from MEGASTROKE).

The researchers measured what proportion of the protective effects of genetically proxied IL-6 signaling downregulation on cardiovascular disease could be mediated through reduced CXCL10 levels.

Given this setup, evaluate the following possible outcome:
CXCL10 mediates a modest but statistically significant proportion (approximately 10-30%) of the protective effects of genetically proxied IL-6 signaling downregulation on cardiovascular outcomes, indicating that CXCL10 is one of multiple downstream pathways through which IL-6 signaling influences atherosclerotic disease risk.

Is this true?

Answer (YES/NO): NO